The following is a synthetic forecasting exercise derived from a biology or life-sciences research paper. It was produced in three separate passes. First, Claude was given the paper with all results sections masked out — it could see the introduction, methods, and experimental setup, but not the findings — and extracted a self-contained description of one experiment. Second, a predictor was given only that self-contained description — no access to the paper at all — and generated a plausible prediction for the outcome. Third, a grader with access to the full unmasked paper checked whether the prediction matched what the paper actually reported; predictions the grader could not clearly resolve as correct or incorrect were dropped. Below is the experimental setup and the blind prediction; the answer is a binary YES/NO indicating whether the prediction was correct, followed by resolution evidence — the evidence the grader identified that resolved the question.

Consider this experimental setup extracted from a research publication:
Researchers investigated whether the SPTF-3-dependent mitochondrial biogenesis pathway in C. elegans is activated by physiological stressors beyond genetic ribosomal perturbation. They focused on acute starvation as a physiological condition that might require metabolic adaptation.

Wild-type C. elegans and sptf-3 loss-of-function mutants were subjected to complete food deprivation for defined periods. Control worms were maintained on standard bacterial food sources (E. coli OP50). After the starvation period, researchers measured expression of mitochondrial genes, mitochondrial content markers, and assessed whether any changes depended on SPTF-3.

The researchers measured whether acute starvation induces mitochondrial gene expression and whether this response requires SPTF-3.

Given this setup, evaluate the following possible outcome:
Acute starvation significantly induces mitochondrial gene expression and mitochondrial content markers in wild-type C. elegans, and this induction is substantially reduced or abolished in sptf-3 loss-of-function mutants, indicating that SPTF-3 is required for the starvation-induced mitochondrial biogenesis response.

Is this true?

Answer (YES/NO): YES